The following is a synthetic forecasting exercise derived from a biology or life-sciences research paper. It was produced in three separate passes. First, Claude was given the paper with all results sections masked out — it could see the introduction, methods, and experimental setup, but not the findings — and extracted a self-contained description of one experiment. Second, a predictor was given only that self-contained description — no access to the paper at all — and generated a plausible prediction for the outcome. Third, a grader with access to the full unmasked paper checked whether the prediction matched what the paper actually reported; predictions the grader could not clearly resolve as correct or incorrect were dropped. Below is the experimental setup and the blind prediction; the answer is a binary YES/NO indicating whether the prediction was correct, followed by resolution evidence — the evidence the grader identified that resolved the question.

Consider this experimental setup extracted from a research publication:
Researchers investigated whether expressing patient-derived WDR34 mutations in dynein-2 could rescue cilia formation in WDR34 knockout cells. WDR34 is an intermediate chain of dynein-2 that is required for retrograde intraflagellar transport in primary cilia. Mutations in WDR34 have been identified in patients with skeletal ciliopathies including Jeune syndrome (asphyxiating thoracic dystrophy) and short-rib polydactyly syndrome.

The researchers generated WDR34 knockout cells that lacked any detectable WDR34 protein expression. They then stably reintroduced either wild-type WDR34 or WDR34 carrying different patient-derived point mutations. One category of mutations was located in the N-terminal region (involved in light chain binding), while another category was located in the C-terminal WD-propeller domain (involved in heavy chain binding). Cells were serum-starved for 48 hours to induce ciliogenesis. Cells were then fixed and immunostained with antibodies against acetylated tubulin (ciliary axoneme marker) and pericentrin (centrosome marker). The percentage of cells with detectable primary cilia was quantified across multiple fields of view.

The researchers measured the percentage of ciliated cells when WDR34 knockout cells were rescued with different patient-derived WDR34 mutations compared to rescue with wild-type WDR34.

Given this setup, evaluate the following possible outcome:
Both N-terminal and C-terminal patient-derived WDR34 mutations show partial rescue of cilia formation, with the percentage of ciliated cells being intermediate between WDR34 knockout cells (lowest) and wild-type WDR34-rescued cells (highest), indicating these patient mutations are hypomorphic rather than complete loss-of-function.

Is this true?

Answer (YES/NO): NO